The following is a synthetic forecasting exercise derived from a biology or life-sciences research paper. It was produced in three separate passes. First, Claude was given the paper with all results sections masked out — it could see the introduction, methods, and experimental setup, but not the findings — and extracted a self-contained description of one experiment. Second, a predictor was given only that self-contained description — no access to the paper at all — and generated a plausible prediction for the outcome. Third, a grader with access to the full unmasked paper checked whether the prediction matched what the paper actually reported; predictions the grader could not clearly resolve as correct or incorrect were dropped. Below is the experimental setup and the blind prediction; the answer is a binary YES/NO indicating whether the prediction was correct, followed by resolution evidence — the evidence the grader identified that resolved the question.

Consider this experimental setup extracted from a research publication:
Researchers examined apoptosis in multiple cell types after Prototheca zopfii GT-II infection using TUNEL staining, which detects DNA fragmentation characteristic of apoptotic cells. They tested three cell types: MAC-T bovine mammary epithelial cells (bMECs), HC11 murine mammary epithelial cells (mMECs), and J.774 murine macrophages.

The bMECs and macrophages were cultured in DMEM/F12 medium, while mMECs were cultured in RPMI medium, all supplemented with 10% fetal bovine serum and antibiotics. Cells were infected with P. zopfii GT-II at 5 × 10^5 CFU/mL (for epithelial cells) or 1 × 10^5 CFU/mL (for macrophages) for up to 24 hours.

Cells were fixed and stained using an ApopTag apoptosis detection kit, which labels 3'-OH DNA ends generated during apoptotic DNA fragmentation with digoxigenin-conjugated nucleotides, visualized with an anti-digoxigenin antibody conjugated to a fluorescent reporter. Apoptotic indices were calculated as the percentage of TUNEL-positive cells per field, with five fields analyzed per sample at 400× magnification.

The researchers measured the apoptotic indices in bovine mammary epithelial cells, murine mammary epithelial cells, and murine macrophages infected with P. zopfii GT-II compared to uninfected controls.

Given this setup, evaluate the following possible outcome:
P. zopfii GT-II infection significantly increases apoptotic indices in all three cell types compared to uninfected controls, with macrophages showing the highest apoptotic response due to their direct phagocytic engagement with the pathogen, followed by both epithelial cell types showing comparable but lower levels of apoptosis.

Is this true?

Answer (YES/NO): NO